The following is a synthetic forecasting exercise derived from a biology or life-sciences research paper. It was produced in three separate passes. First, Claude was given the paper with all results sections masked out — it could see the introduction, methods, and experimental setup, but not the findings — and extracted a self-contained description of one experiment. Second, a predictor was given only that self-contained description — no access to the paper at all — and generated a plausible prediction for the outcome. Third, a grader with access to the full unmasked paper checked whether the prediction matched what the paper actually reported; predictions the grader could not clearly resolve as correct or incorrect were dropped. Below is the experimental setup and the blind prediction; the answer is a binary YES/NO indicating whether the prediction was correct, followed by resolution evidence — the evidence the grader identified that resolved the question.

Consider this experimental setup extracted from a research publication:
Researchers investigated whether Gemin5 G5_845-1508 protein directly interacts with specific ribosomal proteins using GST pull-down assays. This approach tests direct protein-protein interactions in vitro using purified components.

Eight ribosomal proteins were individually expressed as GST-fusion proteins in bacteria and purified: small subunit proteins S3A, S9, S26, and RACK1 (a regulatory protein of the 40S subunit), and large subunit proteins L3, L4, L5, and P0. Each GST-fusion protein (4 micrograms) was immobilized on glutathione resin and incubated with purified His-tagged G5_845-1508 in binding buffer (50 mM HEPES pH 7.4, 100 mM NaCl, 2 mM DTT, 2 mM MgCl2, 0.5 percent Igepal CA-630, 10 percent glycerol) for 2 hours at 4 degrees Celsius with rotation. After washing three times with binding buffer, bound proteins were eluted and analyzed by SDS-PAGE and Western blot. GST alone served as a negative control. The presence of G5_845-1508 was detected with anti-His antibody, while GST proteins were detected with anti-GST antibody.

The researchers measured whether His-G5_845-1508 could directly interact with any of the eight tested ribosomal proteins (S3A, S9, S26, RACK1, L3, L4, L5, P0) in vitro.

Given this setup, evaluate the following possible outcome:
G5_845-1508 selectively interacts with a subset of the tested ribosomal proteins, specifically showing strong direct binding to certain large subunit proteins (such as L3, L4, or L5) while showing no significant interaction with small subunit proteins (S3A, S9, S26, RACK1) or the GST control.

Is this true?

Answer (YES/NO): NO